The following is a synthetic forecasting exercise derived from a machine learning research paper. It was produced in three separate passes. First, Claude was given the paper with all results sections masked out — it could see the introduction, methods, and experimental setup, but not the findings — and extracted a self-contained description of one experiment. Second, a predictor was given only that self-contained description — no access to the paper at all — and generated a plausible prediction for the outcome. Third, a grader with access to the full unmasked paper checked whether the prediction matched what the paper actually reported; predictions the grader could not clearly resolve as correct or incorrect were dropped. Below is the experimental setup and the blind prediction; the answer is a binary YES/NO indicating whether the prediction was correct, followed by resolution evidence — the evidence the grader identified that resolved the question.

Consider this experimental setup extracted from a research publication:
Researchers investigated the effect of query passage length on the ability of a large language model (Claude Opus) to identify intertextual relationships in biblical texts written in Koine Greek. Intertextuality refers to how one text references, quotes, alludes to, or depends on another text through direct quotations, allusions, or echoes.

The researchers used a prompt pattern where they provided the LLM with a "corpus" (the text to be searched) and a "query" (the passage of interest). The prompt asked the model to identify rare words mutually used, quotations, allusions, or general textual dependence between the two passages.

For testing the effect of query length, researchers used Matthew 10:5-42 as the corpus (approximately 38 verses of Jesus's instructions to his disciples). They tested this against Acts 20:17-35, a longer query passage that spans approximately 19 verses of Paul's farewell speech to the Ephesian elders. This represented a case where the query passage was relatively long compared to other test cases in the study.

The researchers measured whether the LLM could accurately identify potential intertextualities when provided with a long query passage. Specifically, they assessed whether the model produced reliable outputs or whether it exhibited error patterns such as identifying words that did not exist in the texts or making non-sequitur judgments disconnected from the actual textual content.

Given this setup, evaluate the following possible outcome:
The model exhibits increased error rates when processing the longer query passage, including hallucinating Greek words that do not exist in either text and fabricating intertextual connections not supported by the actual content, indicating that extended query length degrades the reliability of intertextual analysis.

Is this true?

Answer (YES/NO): YES